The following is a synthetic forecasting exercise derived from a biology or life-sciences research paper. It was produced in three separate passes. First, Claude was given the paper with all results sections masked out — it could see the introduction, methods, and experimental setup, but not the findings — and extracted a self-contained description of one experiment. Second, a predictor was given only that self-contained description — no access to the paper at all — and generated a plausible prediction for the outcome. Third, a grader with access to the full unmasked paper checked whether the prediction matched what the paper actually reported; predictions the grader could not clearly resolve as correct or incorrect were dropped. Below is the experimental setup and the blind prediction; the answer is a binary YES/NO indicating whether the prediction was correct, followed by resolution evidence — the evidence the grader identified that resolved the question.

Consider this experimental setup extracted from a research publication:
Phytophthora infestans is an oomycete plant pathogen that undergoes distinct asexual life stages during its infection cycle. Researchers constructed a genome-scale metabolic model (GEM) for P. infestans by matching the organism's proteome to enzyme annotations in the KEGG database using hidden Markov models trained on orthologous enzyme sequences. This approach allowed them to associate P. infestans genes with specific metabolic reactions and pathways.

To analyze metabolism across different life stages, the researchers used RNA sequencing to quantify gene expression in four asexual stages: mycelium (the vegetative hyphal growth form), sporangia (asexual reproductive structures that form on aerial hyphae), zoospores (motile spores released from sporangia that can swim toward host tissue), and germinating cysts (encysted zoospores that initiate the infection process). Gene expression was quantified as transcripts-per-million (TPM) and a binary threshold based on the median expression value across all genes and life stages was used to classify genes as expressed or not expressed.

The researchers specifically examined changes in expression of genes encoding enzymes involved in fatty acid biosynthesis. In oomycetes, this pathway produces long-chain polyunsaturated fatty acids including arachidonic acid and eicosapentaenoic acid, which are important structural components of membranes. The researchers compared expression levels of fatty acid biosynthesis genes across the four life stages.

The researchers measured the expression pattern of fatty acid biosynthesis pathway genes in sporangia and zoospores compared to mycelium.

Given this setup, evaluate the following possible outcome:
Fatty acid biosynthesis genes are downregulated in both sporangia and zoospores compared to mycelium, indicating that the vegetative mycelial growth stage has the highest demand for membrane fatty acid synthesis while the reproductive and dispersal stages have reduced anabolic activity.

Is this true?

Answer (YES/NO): YES